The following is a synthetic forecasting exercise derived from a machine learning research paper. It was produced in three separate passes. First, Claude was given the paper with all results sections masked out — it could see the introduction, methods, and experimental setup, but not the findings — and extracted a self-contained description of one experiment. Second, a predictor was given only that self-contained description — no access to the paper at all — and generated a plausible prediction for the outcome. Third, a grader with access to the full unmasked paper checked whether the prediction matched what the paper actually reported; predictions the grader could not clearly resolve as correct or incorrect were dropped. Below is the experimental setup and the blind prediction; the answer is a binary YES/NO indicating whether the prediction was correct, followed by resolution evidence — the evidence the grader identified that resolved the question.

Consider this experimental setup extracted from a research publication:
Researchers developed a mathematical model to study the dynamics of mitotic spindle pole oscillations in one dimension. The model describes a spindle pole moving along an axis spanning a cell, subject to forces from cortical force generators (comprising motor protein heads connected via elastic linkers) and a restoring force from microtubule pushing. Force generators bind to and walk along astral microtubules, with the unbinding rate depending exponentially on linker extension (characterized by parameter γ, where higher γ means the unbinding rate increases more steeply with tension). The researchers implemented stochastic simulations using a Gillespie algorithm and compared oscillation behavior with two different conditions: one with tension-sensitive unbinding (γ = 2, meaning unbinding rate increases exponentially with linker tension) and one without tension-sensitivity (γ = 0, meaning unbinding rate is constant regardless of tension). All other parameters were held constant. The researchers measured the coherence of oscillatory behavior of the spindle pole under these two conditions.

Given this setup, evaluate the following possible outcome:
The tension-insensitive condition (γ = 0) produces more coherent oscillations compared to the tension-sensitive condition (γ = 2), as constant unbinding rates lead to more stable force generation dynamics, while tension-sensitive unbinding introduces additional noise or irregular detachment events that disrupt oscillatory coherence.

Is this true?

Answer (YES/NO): NO